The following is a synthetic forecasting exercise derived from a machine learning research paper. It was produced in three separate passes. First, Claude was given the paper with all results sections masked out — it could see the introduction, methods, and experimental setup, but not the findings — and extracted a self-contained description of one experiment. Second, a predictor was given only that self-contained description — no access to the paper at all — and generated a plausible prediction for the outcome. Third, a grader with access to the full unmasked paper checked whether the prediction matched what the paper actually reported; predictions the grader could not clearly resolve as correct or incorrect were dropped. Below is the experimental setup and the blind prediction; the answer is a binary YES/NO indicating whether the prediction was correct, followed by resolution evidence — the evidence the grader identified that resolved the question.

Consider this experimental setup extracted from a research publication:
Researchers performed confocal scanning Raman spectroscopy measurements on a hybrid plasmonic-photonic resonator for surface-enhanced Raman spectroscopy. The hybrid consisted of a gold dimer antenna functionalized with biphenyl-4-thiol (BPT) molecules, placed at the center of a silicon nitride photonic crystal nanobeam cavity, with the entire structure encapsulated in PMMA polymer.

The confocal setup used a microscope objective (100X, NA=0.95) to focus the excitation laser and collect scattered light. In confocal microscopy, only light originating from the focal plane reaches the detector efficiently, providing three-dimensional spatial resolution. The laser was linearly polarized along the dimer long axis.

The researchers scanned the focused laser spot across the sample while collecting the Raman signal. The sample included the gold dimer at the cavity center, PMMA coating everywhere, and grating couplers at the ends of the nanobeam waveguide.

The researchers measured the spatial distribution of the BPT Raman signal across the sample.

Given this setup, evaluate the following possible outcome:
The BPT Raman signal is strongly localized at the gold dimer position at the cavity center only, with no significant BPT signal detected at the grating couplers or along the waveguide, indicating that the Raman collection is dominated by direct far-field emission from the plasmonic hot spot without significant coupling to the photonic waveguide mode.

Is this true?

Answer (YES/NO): NO